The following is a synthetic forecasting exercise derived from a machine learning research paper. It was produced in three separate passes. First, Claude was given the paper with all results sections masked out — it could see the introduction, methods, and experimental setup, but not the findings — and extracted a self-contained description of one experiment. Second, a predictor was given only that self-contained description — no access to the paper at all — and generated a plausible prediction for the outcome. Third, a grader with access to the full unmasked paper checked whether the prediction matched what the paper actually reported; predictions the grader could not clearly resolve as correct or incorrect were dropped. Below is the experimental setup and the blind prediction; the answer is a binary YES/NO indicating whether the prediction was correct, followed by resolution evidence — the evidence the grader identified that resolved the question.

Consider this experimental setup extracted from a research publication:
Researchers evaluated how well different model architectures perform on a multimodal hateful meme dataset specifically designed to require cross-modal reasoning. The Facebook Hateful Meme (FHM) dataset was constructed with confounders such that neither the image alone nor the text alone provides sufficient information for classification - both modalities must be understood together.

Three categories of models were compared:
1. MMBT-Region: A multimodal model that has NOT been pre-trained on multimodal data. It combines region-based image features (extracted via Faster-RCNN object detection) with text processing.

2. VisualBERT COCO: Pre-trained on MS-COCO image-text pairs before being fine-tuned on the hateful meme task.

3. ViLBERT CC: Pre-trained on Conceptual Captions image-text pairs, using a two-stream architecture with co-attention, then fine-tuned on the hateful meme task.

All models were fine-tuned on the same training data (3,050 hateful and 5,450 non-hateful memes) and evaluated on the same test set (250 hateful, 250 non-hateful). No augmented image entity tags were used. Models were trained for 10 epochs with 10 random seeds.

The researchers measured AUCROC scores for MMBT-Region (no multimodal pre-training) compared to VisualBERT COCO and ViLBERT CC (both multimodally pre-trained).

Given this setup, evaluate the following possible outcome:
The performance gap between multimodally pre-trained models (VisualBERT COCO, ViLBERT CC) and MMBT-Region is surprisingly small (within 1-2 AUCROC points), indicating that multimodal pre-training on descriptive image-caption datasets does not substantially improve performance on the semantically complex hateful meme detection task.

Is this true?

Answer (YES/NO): NO